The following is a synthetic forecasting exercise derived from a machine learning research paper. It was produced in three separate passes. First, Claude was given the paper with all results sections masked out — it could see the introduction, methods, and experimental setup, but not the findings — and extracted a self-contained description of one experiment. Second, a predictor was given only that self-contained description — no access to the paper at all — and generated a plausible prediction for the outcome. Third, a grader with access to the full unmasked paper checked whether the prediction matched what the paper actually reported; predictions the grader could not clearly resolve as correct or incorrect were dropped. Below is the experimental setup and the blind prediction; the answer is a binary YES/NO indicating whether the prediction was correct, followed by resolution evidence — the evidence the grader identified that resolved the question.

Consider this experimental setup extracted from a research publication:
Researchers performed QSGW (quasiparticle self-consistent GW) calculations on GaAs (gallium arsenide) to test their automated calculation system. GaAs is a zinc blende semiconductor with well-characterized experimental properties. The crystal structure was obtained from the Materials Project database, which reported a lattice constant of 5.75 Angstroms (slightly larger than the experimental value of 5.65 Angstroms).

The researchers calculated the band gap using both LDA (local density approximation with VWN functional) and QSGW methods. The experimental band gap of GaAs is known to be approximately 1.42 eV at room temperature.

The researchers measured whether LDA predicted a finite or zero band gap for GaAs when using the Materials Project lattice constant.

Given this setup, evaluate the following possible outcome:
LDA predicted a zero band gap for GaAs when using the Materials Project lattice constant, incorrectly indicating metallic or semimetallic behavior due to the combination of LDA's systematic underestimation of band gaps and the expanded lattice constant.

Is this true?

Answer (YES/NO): NO